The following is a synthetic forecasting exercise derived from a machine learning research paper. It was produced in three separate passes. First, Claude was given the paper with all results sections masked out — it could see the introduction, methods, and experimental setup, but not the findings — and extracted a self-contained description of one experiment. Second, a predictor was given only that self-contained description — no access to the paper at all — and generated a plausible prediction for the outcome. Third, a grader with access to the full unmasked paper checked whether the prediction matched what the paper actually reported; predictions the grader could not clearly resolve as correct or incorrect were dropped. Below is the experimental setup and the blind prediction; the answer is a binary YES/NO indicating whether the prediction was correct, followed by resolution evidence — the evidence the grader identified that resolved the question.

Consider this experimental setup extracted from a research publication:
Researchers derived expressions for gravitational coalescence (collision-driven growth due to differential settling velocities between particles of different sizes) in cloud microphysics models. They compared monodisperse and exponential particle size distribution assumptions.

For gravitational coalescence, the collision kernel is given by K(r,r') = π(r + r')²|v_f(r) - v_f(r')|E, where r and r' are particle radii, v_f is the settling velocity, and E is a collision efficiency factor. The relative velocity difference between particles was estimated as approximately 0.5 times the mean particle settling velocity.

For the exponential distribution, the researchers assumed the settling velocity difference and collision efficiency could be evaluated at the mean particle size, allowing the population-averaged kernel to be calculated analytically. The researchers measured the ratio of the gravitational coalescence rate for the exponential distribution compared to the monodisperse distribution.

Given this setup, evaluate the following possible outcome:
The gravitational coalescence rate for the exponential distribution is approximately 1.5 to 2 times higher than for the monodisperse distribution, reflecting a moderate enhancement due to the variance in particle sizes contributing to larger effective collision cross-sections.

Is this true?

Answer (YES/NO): NO